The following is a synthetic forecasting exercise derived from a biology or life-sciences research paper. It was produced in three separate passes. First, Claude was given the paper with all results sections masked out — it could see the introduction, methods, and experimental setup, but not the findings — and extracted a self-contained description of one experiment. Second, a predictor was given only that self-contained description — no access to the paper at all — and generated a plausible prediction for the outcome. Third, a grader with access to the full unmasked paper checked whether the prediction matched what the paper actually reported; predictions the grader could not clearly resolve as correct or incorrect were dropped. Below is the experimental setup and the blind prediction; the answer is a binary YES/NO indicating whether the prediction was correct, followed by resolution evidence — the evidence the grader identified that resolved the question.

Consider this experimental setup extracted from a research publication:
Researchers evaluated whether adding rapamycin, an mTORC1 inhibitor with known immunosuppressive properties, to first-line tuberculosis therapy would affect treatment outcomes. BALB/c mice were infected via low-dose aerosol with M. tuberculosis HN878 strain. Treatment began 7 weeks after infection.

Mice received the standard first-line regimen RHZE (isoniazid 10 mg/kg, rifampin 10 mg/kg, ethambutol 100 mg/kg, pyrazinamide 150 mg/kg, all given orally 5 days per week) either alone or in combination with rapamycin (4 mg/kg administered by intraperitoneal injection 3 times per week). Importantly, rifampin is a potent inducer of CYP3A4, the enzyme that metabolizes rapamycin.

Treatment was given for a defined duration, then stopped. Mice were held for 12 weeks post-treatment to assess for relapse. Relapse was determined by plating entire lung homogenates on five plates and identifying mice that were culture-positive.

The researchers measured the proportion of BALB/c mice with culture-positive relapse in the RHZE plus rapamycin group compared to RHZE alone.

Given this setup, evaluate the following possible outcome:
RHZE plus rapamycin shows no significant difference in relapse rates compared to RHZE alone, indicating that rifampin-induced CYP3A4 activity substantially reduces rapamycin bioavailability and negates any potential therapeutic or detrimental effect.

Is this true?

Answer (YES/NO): NO